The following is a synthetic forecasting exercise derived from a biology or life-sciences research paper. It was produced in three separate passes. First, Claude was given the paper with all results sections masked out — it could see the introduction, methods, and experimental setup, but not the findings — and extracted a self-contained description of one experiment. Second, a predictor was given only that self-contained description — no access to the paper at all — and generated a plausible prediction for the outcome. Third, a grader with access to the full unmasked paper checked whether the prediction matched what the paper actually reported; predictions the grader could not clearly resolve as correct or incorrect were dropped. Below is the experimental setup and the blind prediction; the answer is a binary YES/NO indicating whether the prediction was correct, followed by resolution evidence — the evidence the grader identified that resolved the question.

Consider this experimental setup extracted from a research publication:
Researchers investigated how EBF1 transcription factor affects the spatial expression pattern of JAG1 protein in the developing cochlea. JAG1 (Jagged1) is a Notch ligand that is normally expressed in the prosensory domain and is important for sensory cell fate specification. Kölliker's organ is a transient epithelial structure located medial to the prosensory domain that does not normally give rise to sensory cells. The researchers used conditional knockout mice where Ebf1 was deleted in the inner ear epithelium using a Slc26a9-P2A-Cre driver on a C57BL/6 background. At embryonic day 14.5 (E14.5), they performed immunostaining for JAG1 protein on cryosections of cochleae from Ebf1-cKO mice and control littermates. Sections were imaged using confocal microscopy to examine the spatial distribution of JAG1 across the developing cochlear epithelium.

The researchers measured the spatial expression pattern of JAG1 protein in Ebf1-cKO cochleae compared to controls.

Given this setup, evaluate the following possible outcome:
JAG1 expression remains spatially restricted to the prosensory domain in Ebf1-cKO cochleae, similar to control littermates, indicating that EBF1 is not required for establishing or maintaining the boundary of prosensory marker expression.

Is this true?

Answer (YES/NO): NO